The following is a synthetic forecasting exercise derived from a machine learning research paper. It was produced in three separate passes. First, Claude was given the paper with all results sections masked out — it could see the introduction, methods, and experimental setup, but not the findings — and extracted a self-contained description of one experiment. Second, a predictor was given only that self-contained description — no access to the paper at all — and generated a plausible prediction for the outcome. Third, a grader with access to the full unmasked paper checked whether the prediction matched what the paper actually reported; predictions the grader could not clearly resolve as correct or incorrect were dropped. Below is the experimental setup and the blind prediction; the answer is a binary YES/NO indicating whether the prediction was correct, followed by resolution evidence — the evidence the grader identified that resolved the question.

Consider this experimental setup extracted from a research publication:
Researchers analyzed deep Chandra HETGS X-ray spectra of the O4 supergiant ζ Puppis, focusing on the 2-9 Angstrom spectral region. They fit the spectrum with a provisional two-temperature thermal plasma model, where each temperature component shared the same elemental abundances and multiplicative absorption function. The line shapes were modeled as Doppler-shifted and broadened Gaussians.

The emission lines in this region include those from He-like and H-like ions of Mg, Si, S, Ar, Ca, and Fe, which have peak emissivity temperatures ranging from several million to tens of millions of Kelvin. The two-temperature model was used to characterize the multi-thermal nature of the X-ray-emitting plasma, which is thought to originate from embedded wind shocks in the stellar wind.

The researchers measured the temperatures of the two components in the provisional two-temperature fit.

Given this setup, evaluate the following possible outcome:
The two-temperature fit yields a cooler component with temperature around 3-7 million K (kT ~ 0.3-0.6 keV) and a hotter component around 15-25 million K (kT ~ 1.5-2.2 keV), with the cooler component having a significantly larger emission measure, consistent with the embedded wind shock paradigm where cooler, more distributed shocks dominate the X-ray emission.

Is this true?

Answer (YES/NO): NO